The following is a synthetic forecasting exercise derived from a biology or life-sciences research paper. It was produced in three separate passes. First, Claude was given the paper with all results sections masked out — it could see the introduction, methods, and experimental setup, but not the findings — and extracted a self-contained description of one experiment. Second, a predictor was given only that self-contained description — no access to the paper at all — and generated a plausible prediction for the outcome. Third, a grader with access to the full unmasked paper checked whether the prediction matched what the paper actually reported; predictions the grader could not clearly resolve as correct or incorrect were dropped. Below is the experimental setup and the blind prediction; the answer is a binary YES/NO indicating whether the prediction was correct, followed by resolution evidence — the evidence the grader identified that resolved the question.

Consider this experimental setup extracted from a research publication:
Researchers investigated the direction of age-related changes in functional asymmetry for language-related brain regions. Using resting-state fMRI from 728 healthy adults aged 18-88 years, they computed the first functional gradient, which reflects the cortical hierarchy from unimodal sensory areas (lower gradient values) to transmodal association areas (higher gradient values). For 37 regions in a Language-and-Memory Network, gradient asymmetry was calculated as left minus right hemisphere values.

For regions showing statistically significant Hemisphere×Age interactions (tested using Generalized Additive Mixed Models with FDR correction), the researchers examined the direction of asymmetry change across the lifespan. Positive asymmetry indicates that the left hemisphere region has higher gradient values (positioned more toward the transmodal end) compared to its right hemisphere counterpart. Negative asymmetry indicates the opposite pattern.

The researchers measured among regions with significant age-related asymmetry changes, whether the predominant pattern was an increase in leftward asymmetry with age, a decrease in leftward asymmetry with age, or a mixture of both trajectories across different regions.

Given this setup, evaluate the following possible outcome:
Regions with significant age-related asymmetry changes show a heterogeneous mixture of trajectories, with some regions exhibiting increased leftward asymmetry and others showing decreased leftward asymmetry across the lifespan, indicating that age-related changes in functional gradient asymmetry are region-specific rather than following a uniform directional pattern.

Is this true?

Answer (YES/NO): YES